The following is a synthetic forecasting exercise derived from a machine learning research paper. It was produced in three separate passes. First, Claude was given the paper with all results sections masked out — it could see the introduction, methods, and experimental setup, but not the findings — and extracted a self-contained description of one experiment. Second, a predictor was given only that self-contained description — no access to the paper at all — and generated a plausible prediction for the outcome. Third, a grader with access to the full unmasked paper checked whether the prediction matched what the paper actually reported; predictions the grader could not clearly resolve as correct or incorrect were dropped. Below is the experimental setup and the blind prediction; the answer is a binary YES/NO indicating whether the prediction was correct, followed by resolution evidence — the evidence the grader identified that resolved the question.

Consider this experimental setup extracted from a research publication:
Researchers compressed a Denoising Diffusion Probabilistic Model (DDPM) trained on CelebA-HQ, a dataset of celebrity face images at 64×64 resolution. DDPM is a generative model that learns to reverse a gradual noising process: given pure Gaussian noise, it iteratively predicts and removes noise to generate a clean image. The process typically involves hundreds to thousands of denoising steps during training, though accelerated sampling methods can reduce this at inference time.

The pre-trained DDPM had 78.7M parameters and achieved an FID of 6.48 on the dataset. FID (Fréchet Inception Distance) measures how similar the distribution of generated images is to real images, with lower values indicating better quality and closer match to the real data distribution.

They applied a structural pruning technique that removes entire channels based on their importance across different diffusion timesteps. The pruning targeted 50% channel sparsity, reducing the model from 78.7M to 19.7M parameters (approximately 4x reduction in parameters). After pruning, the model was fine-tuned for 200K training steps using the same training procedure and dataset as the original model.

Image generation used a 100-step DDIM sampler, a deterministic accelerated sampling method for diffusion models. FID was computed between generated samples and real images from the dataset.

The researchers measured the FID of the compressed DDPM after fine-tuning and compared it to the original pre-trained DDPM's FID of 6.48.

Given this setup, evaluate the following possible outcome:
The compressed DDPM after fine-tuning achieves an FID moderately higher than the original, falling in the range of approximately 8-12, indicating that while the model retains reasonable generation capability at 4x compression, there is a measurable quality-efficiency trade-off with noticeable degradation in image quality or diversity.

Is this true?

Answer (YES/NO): NO